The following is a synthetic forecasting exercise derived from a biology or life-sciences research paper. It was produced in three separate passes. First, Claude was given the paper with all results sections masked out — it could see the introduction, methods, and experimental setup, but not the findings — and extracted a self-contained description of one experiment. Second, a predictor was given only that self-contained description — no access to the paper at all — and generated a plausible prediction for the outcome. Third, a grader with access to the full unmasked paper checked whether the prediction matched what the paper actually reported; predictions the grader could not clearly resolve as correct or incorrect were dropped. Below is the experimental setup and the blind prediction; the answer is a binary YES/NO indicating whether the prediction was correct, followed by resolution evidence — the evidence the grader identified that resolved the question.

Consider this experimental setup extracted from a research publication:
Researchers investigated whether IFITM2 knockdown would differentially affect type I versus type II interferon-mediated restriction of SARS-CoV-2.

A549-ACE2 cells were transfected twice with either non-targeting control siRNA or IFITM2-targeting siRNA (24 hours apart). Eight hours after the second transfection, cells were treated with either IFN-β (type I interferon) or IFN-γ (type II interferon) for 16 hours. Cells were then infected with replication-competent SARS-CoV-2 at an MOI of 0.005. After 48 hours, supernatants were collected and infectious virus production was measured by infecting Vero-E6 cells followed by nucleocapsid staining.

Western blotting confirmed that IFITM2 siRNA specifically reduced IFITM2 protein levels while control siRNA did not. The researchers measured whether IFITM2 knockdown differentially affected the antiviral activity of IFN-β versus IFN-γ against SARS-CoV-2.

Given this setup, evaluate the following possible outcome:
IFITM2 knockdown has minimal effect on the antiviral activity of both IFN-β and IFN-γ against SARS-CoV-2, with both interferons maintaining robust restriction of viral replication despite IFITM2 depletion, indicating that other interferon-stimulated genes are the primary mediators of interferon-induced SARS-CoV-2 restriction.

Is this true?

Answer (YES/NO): NO